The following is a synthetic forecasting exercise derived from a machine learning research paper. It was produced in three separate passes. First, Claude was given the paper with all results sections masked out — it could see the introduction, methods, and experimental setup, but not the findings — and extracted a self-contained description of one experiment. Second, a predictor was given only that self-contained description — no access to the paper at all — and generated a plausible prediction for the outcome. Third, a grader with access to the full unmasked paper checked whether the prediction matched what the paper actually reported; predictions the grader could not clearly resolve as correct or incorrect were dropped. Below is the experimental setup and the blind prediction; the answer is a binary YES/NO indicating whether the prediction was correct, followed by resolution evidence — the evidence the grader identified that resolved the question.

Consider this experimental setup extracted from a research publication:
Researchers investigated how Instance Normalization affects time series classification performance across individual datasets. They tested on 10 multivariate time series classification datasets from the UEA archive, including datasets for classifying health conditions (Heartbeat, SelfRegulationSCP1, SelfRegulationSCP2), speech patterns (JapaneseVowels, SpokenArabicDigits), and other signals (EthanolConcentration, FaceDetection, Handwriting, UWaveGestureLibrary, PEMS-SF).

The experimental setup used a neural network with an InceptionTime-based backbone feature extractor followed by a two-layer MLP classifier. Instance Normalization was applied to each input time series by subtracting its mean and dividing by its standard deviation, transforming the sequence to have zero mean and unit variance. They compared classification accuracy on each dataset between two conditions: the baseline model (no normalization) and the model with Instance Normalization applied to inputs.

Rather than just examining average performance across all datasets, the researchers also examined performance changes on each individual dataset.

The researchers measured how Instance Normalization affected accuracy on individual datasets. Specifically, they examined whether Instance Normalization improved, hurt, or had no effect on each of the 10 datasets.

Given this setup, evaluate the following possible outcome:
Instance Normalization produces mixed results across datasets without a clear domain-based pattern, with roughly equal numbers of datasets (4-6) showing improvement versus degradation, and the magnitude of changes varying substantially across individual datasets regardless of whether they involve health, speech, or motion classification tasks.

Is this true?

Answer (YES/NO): NO